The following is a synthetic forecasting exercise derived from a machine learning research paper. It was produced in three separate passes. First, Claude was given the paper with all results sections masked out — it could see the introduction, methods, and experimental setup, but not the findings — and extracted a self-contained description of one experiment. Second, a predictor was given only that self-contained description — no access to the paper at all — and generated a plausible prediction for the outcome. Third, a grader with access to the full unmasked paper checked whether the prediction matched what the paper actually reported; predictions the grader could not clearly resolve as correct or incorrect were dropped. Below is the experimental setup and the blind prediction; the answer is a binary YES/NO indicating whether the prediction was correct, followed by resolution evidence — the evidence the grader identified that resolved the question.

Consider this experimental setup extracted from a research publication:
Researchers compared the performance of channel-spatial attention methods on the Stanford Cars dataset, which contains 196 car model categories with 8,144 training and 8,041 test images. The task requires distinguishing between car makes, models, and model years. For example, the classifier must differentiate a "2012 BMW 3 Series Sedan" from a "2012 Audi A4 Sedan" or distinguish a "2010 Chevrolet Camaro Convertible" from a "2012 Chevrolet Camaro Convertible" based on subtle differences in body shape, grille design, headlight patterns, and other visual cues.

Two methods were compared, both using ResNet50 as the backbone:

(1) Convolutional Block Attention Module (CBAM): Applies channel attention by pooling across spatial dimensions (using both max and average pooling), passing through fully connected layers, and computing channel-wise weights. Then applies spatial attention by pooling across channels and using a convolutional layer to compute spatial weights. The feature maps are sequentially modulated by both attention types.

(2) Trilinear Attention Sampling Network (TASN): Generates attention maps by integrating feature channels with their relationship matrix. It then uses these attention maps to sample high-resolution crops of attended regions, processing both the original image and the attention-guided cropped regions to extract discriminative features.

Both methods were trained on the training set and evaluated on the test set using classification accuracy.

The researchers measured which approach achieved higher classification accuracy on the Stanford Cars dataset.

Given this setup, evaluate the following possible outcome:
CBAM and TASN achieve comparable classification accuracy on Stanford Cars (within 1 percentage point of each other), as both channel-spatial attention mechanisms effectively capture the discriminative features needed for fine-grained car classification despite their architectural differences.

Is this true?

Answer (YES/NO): YES